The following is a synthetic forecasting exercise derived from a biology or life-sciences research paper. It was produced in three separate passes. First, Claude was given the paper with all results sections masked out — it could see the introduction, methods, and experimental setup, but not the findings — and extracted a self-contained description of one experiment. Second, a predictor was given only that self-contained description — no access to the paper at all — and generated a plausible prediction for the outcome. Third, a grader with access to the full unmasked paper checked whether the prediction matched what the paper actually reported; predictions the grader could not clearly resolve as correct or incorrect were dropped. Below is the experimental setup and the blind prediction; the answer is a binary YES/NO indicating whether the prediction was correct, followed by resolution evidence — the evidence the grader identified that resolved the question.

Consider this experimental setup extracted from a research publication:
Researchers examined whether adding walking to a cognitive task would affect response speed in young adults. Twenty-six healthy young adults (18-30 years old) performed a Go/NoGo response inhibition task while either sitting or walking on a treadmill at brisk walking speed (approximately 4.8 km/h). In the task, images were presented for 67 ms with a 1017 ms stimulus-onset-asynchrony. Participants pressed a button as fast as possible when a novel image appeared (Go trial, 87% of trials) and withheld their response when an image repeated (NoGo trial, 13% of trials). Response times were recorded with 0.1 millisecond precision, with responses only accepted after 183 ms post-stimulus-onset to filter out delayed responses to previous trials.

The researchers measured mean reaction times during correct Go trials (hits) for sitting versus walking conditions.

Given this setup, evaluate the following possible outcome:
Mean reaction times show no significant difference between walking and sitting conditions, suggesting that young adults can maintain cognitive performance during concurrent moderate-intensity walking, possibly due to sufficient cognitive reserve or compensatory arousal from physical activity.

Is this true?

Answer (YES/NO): YES